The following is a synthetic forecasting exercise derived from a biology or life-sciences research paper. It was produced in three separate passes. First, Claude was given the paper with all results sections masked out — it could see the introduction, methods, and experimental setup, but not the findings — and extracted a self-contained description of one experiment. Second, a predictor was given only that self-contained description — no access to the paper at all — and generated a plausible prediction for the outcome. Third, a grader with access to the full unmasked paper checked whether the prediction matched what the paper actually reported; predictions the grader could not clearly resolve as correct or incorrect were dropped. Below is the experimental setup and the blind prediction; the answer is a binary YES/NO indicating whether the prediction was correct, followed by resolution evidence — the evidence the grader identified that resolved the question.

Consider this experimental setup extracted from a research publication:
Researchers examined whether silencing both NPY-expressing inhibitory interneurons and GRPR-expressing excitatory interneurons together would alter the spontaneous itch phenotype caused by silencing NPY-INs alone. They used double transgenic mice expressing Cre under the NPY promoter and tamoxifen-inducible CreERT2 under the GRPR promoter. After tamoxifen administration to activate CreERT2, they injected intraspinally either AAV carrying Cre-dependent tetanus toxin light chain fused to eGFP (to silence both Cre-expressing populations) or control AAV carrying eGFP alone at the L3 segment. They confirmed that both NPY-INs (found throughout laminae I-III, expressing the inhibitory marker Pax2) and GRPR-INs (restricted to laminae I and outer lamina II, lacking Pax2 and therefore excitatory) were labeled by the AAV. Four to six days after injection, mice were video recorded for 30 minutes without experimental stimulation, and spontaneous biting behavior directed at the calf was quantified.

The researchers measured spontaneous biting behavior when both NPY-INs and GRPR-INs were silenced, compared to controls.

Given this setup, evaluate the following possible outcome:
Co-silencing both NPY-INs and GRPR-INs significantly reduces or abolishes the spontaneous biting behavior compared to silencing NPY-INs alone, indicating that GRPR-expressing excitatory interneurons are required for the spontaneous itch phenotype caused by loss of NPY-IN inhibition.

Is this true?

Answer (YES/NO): YES